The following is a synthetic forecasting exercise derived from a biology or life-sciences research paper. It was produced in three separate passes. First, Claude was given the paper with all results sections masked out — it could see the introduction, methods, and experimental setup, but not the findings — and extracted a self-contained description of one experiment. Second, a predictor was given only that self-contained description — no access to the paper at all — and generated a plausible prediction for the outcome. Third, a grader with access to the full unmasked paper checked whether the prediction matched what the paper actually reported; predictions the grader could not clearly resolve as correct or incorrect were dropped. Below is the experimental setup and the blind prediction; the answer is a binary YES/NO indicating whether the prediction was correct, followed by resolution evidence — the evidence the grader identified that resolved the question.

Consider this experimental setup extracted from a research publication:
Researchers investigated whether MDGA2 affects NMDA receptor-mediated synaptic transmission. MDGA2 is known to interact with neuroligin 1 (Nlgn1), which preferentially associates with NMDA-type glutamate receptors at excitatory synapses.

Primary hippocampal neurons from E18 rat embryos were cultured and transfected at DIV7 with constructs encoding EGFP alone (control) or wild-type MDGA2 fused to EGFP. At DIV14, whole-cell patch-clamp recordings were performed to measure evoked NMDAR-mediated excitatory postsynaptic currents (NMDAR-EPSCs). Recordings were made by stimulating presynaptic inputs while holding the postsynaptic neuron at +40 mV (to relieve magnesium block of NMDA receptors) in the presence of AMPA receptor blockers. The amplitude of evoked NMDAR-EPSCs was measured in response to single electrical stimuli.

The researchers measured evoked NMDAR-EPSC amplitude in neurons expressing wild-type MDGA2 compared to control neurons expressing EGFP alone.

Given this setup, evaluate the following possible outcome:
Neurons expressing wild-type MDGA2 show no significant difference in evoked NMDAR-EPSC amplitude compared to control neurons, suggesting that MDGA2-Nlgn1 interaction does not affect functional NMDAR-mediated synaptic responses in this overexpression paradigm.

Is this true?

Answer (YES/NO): NO